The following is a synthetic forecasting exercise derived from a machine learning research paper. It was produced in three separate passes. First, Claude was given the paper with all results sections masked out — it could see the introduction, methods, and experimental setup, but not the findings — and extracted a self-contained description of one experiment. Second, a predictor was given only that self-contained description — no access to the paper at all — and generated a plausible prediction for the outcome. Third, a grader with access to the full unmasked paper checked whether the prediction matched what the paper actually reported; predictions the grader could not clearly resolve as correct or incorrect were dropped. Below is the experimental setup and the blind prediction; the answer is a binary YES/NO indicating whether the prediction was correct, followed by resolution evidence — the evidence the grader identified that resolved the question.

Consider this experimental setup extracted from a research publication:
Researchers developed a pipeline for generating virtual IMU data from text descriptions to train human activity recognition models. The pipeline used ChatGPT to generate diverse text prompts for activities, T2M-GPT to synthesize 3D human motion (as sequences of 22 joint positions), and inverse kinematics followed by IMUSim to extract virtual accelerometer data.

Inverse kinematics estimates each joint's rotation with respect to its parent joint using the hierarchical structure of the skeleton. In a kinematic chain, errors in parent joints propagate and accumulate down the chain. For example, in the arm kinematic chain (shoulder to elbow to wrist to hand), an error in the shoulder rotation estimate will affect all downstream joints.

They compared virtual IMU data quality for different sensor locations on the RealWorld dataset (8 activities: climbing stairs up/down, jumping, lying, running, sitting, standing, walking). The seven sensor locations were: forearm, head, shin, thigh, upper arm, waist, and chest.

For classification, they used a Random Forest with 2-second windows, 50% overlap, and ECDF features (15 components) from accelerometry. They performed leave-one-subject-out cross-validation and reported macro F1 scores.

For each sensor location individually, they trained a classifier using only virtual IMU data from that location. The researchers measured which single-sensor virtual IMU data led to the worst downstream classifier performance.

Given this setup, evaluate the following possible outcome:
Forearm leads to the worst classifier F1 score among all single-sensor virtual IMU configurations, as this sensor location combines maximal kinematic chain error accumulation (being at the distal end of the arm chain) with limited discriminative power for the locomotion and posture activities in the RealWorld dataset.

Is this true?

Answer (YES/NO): YES